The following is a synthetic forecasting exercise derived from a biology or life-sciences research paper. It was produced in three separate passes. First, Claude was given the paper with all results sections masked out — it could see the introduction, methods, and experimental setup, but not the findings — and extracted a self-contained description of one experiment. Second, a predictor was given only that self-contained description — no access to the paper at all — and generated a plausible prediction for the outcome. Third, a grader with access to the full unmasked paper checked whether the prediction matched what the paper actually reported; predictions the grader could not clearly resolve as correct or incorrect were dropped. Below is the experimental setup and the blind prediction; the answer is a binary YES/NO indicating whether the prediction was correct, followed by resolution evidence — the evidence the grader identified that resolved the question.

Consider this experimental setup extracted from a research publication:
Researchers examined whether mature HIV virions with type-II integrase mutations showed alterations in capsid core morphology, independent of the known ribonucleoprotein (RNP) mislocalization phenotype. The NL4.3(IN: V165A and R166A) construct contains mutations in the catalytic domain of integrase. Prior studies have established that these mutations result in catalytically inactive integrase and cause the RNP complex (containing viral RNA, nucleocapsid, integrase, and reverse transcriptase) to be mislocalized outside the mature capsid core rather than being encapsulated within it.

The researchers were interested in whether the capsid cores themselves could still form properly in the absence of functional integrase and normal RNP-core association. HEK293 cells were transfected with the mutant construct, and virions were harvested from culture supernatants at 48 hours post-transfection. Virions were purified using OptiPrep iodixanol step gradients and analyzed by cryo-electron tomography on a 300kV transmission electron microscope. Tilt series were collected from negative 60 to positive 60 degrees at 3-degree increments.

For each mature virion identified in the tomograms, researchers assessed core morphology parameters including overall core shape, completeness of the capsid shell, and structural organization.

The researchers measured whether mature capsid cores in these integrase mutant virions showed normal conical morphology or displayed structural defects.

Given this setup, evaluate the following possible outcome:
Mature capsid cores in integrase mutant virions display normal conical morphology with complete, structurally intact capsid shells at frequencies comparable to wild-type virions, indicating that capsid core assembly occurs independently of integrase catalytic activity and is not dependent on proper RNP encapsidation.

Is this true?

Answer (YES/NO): NO